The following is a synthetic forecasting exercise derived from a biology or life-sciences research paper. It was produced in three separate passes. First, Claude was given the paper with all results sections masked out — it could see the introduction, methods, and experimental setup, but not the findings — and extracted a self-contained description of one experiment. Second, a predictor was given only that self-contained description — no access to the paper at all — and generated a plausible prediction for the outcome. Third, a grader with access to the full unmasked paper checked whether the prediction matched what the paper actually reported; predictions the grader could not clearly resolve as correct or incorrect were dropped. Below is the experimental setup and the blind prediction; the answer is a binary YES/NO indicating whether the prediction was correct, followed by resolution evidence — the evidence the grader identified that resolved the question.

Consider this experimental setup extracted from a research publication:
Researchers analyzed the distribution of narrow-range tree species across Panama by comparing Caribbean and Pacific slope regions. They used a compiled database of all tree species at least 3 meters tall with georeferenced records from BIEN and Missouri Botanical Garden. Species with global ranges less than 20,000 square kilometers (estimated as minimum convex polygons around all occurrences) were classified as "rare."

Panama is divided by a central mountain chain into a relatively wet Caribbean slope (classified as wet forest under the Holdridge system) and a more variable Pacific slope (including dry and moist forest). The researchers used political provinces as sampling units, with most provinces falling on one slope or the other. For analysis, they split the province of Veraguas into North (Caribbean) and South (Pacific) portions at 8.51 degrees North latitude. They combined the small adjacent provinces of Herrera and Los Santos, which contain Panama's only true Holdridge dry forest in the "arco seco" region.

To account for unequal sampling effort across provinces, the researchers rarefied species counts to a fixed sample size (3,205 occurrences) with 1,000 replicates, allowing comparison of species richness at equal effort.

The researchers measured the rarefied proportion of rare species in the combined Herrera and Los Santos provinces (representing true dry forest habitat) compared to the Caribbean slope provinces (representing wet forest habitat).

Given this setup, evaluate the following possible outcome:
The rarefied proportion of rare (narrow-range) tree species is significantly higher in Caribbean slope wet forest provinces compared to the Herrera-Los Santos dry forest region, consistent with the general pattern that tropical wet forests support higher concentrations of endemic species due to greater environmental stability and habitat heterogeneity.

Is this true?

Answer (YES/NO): YES